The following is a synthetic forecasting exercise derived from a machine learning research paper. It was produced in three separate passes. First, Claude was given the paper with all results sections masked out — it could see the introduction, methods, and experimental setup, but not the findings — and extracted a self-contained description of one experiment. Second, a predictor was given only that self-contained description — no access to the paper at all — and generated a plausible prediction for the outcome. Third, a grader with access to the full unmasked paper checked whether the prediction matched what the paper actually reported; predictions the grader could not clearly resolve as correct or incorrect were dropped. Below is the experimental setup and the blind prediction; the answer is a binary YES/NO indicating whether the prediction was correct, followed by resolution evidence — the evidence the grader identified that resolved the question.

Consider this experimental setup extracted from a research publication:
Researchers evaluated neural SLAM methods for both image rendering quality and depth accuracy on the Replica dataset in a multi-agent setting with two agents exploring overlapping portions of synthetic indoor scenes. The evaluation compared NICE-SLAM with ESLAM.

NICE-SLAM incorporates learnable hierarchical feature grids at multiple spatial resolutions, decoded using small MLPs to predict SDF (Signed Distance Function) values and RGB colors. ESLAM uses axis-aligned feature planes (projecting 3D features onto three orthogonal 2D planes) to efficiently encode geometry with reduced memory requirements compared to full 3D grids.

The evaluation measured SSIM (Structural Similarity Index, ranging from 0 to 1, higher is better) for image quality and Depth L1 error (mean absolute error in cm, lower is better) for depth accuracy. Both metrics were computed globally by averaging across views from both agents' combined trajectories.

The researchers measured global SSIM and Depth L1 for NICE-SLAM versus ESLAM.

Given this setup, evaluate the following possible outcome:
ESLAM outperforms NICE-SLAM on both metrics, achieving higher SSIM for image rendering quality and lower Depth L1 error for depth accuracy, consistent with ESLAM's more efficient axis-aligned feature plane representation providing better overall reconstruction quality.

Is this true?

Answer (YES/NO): YES